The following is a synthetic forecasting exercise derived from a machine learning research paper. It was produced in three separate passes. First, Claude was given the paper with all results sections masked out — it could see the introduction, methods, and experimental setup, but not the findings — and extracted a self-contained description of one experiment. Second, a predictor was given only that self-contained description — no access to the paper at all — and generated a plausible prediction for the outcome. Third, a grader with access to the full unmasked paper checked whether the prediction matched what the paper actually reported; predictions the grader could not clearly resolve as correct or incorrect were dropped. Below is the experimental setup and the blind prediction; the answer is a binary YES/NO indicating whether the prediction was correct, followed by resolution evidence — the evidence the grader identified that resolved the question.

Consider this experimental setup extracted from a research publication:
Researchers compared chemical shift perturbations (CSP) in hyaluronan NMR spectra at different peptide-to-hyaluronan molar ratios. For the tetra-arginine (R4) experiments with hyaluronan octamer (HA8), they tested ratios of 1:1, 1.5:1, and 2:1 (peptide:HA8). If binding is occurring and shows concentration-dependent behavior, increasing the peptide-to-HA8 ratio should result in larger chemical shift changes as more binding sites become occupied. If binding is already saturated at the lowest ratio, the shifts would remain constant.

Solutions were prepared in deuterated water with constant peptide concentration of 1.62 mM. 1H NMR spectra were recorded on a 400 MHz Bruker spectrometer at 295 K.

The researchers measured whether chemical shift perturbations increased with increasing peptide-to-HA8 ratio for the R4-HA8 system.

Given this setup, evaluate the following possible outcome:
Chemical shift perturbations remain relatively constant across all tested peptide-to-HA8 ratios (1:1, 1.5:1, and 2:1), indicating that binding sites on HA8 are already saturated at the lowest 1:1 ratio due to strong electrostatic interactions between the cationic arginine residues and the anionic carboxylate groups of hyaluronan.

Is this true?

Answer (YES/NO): NO